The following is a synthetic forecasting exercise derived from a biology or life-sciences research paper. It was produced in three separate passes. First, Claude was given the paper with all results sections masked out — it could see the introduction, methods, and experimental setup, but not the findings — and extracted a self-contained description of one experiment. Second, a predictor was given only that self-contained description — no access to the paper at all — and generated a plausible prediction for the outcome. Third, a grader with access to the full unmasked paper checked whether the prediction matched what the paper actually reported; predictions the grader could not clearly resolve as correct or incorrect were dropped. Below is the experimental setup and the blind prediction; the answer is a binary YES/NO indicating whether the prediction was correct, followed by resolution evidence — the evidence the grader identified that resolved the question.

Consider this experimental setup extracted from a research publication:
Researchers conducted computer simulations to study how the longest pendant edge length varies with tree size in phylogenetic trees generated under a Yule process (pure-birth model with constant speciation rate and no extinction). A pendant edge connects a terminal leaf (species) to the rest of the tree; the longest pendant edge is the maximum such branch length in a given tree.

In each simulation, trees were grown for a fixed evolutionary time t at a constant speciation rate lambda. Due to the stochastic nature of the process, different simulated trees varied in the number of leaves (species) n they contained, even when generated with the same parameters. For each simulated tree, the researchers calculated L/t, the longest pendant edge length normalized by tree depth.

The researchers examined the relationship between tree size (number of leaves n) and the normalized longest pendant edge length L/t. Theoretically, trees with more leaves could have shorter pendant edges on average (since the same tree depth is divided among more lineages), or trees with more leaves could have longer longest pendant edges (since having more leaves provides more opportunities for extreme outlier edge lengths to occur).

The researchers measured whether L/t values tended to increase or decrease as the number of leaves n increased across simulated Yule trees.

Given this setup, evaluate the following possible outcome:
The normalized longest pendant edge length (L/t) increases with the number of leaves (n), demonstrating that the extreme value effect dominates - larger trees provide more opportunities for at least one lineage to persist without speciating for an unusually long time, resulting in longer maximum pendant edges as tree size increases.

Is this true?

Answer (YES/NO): YES